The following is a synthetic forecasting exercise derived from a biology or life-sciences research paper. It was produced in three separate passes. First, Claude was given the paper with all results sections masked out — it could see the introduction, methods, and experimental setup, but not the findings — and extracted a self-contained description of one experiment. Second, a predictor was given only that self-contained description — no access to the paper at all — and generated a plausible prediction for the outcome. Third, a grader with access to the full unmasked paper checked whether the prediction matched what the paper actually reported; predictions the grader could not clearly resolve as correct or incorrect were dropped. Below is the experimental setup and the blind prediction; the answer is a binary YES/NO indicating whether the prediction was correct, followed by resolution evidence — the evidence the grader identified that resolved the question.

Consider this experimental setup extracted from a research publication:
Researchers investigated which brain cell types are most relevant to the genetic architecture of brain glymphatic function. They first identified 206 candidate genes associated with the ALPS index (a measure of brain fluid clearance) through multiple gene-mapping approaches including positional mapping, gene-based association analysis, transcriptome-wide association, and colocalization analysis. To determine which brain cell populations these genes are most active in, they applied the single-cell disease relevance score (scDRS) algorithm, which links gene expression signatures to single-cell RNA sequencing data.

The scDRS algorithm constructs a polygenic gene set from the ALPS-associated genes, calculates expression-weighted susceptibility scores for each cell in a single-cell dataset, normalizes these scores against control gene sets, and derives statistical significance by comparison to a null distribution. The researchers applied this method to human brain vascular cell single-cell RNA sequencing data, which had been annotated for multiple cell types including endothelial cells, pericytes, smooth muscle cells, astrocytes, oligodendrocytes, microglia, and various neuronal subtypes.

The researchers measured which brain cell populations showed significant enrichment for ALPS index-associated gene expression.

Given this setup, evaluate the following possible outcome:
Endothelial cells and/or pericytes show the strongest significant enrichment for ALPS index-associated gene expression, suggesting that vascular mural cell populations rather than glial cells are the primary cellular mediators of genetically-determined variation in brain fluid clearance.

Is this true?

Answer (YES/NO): NO